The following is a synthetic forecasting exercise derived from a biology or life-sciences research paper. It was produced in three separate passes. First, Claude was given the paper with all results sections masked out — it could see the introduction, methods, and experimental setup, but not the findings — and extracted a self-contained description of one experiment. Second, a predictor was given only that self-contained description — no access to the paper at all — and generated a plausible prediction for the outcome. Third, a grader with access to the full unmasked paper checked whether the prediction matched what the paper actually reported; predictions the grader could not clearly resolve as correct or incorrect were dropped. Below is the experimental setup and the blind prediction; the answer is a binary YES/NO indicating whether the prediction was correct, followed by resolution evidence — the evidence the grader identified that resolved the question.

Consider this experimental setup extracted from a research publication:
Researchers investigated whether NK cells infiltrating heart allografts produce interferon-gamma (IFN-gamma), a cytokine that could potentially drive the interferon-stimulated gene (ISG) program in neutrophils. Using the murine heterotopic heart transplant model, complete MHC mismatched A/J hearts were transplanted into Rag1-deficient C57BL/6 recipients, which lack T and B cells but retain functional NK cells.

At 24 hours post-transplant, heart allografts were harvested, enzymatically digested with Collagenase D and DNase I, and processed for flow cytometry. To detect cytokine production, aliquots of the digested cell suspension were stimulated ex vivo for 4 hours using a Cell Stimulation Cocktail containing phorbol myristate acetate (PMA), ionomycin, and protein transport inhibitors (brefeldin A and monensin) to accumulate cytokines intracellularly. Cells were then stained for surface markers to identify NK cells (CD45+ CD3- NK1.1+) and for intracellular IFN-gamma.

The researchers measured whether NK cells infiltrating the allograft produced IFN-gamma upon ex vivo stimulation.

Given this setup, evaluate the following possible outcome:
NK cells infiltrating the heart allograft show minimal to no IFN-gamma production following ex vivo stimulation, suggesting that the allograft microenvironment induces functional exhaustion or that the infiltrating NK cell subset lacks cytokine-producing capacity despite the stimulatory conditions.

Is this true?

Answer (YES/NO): NO